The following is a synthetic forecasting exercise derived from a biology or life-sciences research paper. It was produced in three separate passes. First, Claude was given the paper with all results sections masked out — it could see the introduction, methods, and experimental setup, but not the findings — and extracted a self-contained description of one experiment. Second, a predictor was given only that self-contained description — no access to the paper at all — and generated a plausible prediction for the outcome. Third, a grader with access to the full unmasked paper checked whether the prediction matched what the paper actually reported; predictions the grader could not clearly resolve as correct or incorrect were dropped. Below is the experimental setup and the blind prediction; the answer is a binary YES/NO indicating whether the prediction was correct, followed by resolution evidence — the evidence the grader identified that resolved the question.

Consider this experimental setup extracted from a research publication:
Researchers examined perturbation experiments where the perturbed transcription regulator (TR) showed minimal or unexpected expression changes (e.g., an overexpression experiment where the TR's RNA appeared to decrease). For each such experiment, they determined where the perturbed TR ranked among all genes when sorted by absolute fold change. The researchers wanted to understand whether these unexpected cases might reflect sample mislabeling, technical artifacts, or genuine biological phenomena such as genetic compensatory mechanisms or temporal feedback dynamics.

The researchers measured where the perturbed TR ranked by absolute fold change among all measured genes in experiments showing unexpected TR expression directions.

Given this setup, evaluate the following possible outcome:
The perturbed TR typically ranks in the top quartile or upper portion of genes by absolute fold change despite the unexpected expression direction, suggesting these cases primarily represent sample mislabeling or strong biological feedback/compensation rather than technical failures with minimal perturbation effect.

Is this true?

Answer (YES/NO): YES